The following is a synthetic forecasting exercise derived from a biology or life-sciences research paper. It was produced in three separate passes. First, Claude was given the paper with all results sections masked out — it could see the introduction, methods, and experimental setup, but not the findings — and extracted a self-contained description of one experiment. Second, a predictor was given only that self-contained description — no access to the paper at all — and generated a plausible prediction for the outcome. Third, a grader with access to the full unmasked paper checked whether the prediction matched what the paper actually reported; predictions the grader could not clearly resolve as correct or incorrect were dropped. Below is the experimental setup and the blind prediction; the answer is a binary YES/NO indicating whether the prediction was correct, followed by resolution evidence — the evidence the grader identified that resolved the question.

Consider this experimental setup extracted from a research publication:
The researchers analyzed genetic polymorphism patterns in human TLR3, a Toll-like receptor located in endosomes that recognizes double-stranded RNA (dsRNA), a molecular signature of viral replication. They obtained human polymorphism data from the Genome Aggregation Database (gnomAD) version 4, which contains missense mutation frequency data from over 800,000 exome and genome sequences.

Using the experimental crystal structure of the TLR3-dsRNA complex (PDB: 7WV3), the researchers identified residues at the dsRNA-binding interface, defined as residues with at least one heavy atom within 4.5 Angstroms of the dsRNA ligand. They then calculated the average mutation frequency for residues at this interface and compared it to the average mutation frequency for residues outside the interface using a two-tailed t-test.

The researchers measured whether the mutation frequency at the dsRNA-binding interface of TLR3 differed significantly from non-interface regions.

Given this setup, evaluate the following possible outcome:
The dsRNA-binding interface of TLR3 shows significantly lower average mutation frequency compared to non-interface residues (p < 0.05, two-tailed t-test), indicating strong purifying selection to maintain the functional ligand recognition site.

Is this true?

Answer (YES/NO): NO